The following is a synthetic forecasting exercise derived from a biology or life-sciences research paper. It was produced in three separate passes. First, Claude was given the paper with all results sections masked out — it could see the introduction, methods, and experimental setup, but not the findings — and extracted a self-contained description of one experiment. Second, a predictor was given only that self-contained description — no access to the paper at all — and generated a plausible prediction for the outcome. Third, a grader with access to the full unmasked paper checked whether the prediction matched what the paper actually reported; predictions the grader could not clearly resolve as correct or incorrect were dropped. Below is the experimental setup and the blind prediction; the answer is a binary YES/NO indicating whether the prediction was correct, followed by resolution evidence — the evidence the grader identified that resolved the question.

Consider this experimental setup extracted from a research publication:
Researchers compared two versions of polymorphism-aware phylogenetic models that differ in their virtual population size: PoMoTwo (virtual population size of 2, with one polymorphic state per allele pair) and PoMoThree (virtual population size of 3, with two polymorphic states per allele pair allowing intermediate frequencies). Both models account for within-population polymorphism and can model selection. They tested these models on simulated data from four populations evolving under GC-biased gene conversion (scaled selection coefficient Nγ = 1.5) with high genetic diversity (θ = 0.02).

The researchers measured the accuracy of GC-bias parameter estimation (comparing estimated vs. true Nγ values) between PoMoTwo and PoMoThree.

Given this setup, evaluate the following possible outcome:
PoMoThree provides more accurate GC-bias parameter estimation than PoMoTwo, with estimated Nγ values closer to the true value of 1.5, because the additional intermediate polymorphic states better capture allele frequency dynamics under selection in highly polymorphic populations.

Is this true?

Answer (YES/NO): YES